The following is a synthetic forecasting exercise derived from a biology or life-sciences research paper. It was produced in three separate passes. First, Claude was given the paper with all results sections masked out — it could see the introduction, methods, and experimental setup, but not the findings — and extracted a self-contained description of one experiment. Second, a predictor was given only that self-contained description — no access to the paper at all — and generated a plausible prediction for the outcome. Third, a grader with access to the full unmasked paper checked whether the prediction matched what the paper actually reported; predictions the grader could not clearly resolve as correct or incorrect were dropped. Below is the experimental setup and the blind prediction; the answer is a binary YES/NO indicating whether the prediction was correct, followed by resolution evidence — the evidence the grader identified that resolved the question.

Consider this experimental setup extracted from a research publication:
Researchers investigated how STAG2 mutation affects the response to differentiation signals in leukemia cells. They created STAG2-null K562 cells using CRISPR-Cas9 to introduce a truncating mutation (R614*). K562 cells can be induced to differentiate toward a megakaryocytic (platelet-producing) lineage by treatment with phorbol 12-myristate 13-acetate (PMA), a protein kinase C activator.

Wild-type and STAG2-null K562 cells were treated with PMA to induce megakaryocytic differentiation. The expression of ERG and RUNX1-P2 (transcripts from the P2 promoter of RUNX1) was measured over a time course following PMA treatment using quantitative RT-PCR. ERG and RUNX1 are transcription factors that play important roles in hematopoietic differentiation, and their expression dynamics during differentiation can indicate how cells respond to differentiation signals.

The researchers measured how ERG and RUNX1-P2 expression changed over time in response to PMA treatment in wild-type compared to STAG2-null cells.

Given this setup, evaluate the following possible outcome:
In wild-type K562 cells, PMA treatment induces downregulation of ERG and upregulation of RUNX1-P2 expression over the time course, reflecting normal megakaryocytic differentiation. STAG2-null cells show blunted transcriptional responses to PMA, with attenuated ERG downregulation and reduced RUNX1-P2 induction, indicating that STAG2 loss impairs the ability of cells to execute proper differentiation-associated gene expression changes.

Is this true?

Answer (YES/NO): NO